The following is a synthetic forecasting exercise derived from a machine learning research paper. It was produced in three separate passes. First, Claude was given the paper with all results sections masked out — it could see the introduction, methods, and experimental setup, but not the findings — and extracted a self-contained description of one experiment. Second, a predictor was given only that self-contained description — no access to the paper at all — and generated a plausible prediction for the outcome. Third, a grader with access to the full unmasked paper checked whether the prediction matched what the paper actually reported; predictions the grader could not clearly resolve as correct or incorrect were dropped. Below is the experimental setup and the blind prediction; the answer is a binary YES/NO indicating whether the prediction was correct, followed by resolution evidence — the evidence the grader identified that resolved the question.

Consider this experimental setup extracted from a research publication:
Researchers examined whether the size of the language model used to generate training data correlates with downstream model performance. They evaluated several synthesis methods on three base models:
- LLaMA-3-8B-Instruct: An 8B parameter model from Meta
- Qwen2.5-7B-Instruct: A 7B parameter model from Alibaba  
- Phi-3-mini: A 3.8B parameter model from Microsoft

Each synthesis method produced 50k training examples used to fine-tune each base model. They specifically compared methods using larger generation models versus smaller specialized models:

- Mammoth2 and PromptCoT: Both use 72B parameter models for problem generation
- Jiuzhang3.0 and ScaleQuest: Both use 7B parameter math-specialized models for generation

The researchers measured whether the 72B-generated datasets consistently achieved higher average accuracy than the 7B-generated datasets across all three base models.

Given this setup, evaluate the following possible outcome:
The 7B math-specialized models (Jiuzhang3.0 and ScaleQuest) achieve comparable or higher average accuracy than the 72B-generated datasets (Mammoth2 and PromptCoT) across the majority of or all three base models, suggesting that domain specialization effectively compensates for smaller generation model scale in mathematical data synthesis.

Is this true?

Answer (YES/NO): YES